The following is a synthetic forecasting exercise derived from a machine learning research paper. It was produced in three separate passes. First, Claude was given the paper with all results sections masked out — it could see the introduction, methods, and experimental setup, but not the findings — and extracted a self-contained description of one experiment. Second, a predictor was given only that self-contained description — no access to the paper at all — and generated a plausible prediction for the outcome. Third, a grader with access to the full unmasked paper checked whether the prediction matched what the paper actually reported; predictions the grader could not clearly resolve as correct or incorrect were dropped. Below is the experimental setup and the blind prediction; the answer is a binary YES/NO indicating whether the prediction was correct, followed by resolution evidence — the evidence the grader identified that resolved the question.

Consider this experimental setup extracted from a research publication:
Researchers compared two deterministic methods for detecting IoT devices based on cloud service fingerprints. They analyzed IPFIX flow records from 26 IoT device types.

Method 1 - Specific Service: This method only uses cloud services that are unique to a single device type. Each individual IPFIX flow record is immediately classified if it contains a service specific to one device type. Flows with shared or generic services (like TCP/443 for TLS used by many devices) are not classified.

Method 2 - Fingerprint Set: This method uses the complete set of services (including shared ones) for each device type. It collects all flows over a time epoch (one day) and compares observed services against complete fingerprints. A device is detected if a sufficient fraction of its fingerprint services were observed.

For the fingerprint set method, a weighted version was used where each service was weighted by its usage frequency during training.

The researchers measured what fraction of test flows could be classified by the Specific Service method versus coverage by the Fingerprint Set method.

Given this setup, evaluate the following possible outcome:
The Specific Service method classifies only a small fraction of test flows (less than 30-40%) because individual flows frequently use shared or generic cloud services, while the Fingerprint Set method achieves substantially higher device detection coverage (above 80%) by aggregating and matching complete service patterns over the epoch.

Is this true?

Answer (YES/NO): YES